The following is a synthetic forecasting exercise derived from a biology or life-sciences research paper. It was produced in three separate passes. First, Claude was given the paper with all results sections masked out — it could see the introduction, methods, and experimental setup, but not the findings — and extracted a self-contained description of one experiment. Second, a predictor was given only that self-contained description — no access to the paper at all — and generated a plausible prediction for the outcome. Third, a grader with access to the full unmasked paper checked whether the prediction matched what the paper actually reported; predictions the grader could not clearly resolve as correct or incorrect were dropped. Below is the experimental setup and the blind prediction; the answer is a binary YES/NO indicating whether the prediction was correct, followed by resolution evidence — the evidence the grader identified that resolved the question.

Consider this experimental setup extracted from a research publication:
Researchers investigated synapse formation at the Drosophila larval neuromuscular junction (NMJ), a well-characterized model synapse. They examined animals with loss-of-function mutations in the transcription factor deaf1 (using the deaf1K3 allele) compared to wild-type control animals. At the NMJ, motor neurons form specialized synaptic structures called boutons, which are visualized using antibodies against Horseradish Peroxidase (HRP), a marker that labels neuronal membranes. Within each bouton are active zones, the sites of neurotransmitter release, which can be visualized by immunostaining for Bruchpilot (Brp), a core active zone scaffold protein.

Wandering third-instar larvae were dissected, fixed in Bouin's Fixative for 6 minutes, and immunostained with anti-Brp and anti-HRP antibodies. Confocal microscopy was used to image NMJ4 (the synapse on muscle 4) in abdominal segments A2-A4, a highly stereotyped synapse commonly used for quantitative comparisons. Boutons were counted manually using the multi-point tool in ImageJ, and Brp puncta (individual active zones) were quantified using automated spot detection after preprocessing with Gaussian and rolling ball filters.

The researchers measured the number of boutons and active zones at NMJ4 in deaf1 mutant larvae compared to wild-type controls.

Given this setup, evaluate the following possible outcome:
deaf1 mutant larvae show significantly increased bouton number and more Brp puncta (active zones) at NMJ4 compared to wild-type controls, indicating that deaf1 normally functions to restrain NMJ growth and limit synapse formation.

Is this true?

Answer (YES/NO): YES